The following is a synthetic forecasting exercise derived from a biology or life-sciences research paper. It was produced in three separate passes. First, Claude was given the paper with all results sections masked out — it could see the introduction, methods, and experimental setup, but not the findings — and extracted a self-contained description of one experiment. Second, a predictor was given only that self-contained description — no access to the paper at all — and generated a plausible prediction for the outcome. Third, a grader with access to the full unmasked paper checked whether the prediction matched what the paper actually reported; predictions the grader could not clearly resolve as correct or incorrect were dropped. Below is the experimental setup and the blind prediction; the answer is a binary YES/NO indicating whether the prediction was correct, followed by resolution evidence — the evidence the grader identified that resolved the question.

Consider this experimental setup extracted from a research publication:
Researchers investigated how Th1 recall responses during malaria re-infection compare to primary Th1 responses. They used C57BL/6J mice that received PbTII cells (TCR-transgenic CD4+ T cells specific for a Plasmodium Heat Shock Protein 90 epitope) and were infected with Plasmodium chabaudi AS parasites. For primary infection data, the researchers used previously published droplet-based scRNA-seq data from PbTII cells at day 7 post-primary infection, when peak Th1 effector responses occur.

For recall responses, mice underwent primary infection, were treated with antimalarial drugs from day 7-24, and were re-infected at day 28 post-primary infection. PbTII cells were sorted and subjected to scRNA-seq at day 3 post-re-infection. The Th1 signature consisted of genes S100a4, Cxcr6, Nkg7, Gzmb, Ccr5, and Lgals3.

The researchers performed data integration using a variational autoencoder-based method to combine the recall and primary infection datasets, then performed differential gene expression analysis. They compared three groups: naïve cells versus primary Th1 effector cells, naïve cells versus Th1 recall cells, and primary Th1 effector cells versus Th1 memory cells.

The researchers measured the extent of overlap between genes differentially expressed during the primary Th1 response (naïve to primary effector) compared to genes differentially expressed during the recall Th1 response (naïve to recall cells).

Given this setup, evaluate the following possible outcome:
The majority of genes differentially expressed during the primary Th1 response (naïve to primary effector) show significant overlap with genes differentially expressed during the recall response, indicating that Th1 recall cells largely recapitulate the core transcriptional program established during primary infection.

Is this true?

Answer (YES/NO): NO